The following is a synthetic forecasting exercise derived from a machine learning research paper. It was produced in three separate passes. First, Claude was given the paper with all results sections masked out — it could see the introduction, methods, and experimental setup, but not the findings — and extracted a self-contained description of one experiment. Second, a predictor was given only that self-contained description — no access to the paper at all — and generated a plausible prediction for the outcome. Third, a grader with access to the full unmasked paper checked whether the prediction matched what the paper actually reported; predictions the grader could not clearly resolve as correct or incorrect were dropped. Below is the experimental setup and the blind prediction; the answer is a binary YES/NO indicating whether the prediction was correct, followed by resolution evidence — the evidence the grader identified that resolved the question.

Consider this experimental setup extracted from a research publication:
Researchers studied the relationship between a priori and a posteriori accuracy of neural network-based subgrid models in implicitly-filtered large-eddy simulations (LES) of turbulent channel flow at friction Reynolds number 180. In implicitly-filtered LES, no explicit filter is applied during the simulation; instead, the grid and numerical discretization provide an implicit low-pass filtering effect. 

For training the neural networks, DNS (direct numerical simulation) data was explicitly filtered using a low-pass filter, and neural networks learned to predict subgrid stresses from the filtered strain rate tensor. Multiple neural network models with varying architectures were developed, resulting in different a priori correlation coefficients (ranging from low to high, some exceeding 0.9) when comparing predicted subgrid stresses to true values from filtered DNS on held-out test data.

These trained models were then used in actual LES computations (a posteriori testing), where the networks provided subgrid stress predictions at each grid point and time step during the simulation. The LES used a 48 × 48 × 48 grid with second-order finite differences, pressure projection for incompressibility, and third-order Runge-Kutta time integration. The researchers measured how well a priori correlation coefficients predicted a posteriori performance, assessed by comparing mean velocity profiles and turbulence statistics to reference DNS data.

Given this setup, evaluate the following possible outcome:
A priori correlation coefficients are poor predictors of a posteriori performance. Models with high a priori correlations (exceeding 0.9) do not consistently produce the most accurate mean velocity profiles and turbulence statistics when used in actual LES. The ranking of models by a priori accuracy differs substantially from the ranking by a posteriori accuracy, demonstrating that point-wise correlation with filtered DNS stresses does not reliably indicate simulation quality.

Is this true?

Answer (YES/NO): YES